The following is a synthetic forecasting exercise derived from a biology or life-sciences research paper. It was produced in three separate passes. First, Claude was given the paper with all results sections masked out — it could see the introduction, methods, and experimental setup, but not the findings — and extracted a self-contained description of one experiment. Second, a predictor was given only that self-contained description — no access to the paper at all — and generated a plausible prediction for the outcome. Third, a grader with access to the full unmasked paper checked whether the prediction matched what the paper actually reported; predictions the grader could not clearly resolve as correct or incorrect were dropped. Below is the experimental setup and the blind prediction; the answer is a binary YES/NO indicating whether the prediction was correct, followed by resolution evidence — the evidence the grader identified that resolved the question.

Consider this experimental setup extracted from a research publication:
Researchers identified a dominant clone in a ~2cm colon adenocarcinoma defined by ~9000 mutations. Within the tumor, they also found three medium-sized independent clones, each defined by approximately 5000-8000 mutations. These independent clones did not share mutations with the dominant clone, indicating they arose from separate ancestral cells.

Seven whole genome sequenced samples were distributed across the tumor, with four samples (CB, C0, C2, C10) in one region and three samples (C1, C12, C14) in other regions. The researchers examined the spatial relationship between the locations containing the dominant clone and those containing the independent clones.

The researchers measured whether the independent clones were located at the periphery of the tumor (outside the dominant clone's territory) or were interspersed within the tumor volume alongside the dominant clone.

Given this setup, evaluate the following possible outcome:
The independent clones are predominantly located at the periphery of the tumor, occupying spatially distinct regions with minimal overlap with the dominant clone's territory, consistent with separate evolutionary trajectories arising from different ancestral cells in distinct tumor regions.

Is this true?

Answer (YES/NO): NO